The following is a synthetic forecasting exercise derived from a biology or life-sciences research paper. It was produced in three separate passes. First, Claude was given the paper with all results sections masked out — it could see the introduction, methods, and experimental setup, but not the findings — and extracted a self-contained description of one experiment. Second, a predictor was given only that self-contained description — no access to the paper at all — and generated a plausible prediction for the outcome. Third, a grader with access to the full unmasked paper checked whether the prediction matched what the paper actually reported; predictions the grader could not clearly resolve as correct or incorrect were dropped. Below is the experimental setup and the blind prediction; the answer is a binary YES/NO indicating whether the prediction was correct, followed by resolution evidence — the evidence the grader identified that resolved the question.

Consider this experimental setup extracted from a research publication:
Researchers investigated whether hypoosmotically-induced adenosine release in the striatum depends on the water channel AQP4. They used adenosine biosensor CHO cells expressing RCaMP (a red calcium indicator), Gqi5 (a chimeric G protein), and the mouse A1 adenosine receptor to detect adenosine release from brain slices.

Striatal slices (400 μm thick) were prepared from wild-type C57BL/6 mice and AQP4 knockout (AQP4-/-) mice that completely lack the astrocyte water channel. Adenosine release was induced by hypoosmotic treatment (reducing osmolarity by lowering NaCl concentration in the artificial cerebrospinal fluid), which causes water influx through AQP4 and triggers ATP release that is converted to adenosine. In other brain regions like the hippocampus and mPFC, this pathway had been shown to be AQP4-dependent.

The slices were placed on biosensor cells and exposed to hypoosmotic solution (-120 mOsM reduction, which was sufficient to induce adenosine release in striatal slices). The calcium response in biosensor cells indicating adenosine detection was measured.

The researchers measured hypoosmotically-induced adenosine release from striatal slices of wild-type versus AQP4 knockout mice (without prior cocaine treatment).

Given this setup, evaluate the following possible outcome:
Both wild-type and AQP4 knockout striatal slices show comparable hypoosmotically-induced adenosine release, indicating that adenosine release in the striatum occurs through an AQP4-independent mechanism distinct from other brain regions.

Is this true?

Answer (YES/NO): YES